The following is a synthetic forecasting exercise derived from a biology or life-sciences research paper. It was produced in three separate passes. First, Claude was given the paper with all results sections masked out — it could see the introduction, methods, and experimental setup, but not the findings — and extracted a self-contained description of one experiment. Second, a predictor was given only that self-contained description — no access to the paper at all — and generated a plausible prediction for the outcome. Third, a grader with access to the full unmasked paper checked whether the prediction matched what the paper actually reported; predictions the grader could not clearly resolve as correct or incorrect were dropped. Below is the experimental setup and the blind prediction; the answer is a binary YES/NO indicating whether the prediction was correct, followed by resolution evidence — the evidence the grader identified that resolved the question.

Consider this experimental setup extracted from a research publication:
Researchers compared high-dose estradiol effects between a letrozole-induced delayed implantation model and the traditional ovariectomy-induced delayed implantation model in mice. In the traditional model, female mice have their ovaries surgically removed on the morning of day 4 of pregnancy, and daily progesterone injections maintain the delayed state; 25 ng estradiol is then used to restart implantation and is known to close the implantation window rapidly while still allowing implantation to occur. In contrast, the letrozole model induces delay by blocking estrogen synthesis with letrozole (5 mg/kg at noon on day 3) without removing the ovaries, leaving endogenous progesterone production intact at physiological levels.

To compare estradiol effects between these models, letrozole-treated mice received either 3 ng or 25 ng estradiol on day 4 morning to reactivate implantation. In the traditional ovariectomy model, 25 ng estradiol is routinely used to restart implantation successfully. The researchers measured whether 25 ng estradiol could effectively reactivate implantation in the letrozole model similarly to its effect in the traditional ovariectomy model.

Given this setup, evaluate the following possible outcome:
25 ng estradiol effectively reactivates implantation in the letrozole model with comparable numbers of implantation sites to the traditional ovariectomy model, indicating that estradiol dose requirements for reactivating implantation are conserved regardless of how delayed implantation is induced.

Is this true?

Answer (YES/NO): YES